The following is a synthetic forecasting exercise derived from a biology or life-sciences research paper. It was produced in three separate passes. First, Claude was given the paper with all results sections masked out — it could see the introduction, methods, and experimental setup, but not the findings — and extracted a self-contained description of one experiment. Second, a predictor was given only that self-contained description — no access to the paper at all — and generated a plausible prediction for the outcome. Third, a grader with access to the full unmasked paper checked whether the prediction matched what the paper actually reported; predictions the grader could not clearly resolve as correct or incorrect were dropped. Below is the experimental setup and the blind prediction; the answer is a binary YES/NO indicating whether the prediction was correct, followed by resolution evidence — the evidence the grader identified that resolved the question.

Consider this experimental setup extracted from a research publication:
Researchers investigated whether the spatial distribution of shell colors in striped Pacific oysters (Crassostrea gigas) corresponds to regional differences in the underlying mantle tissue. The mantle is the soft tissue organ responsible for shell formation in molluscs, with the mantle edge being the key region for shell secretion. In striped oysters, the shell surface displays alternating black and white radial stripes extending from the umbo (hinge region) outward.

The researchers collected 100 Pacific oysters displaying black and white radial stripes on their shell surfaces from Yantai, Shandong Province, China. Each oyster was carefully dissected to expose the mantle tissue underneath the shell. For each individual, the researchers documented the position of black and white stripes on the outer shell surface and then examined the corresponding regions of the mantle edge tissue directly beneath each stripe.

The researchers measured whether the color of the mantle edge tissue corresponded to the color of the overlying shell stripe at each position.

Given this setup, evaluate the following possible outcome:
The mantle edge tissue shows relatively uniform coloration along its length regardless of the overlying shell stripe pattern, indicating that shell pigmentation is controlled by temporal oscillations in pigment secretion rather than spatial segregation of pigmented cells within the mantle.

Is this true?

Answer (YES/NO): NO